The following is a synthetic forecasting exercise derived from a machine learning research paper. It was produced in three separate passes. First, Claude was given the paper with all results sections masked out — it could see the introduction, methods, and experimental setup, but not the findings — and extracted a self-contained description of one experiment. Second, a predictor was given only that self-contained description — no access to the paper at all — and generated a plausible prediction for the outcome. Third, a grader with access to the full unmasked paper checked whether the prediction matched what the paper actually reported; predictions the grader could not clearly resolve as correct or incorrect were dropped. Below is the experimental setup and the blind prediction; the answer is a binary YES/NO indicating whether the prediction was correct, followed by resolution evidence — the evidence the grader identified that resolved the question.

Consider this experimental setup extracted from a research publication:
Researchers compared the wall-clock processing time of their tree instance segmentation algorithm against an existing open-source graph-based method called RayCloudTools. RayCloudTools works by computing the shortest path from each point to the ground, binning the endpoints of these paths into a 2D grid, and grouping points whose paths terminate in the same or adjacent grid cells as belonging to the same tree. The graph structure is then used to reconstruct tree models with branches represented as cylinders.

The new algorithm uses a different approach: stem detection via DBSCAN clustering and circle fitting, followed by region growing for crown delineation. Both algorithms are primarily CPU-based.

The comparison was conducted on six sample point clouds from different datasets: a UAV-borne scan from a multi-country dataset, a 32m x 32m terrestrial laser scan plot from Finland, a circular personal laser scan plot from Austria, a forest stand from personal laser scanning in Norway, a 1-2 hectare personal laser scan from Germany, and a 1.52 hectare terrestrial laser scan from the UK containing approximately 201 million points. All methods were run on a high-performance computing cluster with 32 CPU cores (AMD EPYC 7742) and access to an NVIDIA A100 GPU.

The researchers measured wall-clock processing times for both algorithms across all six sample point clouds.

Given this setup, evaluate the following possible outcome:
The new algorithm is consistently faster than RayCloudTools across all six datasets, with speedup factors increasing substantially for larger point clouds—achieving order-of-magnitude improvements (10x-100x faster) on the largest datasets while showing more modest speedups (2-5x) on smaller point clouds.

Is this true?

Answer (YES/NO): NO